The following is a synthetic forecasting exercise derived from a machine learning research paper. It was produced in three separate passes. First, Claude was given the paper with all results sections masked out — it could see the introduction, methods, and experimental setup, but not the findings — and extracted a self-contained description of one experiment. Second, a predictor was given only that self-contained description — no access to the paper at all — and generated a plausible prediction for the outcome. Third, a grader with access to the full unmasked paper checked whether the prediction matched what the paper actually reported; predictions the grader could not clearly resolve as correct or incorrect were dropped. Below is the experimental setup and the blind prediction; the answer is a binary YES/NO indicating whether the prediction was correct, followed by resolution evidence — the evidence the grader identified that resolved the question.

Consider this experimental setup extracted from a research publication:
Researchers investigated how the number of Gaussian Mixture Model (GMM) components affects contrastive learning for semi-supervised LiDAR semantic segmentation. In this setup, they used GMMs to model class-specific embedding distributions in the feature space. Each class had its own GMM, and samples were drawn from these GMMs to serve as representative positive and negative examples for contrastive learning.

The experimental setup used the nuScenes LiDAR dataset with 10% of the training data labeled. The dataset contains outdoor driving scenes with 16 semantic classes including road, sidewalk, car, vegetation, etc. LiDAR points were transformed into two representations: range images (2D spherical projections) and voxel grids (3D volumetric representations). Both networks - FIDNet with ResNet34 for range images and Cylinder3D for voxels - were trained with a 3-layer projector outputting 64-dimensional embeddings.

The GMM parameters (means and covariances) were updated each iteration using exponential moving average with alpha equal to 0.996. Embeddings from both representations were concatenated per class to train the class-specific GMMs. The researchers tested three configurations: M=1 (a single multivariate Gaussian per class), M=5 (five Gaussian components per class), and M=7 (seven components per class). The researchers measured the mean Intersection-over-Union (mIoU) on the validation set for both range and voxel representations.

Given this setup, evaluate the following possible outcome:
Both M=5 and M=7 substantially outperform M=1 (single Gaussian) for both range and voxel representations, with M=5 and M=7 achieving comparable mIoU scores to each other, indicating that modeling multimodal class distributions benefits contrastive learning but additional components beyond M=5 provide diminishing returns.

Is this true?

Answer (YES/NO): NO